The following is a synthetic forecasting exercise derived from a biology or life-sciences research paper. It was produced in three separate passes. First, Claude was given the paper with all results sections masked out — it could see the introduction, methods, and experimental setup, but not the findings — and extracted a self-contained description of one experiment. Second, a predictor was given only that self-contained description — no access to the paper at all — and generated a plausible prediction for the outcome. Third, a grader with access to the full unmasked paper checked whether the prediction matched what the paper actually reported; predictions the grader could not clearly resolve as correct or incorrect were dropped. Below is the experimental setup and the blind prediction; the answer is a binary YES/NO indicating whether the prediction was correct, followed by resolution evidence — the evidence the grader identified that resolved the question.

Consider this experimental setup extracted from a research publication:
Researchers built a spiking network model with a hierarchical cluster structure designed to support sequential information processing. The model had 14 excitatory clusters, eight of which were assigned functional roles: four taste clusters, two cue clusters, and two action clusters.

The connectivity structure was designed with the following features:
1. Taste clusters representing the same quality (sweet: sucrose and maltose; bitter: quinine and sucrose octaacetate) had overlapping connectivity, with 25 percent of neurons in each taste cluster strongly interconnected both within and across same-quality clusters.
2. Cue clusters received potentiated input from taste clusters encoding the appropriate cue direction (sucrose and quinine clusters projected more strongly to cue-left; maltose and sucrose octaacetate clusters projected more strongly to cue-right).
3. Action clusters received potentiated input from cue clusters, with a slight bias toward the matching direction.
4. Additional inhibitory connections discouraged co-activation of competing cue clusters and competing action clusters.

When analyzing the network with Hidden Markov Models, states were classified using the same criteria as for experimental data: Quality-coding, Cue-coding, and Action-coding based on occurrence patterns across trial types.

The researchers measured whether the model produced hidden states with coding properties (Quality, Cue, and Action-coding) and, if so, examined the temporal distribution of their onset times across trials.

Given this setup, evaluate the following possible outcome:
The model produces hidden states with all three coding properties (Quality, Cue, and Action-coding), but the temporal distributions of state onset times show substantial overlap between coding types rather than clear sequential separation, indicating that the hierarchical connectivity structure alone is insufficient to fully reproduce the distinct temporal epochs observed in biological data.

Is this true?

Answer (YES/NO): NO